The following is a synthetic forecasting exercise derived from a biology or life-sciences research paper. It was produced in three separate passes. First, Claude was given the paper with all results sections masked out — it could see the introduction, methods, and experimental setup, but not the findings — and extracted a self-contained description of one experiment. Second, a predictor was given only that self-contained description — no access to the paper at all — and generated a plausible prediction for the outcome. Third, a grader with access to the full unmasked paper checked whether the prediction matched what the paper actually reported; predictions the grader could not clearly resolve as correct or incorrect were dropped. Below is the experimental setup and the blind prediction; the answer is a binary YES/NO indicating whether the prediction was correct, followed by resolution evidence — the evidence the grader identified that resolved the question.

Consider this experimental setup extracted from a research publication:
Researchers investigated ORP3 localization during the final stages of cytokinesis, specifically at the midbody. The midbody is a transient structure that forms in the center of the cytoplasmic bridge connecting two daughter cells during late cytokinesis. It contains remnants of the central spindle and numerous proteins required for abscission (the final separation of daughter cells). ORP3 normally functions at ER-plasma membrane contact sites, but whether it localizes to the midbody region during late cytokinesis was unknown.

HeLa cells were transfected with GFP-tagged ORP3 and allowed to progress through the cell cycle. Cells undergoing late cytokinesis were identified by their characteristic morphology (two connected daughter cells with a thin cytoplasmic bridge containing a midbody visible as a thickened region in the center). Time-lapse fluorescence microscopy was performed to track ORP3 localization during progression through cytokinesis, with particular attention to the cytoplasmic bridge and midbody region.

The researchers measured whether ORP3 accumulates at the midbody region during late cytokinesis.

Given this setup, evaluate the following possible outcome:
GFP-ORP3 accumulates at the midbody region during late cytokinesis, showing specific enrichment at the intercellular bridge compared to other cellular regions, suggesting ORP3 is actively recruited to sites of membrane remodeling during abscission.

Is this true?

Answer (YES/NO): YES